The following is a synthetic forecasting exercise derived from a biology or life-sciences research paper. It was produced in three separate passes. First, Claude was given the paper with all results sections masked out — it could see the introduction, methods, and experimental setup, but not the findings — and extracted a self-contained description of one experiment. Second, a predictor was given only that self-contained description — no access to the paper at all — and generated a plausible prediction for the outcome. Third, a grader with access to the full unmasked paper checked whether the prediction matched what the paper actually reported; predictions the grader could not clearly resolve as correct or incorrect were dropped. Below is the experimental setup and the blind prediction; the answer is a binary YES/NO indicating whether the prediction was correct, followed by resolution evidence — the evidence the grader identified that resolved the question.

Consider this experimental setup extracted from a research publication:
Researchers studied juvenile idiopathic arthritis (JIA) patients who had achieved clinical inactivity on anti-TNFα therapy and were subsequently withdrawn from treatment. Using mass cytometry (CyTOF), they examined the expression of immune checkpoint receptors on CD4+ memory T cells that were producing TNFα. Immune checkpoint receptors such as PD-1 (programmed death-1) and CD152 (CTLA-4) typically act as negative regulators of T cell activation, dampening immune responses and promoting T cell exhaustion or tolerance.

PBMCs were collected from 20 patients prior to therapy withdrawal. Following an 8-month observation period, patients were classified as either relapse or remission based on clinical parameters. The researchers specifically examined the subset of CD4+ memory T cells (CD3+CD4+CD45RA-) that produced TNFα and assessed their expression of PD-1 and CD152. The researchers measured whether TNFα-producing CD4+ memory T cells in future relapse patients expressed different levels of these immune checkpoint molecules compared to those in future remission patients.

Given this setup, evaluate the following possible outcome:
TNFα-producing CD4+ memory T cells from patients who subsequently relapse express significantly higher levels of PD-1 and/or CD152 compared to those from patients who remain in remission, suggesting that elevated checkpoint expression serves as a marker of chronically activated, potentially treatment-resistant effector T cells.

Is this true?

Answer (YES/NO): NO